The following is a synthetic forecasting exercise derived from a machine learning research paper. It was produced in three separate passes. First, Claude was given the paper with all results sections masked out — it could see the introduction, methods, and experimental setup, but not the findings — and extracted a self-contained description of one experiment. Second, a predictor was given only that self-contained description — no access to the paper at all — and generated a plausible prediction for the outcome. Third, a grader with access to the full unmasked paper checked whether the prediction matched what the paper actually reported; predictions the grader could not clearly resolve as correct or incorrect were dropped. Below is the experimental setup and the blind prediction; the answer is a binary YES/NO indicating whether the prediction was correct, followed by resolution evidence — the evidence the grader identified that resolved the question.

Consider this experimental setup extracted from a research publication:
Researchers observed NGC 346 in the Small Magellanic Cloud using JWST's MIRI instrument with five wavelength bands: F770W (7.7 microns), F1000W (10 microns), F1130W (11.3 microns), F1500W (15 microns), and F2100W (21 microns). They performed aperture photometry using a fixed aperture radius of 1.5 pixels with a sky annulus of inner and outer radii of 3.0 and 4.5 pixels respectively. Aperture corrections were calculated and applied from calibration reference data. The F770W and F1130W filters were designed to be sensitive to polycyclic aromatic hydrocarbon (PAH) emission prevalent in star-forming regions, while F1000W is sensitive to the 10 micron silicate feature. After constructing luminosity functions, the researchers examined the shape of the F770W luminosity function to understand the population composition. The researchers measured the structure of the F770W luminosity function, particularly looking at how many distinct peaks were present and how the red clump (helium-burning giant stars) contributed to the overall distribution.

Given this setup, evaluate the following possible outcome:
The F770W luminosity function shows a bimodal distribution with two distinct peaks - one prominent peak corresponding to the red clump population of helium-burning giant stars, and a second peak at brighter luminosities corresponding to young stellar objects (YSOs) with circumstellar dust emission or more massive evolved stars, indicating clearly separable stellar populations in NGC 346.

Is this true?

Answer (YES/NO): NO